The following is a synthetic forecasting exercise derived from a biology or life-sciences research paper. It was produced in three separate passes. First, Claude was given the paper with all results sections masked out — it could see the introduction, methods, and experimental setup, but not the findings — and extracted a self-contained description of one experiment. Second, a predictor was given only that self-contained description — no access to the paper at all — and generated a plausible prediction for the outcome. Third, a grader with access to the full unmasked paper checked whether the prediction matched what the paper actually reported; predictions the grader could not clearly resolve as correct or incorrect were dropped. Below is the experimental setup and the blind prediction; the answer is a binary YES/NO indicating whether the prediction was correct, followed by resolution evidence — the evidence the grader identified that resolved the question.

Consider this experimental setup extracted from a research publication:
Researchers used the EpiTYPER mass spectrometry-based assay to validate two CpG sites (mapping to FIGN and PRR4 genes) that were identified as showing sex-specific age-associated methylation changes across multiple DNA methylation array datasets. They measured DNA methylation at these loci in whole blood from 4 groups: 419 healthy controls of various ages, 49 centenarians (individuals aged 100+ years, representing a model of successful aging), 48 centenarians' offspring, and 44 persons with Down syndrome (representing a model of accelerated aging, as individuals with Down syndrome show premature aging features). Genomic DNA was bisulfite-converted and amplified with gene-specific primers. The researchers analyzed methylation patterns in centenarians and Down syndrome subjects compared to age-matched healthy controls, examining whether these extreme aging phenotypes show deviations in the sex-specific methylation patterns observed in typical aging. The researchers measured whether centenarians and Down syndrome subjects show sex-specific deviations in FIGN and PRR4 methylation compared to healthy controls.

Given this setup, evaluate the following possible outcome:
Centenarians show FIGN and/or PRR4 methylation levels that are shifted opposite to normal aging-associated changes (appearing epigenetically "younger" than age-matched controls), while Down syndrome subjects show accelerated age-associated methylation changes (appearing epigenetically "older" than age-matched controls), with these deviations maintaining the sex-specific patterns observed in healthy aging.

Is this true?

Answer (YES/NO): NO